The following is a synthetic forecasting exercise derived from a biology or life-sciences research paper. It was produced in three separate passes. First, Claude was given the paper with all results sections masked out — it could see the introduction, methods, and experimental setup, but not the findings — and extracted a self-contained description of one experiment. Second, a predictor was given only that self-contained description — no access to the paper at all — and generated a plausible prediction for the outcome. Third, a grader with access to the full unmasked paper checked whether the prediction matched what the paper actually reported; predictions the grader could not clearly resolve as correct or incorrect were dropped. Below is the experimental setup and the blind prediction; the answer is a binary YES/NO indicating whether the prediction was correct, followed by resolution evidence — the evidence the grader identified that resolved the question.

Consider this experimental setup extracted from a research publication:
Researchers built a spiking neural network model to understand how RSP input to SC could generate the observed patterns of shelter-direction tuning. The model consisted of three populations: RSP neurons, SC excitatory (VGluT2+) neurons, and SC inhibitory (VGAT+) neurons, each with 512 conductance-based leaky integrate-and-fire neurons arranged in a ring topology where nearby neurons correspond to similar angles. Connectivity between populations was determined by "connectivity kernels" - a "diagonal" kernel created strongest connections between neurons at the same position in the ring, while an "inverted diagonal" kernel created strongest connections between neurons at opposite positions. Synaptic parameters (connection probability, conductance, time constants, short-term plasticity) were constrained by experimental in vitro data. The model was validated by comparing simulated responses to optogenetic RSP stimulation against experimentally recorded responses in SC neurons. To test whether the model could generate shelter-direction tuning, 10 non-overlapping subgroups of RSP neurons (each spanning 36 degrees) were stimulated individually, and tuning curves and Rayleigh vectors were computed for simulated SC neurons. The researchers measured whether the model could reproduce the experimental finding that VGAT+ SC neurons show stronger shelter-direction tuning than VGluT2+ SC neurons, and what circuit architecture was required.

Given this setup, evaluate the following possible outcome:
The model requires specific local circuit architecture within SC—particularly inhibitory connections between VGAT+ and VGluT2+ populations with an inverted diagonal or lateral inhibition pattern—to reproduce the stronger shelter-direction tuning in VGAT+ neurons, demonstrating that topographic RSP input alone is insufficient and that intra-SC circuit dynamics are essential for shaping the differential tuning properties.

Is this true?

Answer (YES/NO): YES